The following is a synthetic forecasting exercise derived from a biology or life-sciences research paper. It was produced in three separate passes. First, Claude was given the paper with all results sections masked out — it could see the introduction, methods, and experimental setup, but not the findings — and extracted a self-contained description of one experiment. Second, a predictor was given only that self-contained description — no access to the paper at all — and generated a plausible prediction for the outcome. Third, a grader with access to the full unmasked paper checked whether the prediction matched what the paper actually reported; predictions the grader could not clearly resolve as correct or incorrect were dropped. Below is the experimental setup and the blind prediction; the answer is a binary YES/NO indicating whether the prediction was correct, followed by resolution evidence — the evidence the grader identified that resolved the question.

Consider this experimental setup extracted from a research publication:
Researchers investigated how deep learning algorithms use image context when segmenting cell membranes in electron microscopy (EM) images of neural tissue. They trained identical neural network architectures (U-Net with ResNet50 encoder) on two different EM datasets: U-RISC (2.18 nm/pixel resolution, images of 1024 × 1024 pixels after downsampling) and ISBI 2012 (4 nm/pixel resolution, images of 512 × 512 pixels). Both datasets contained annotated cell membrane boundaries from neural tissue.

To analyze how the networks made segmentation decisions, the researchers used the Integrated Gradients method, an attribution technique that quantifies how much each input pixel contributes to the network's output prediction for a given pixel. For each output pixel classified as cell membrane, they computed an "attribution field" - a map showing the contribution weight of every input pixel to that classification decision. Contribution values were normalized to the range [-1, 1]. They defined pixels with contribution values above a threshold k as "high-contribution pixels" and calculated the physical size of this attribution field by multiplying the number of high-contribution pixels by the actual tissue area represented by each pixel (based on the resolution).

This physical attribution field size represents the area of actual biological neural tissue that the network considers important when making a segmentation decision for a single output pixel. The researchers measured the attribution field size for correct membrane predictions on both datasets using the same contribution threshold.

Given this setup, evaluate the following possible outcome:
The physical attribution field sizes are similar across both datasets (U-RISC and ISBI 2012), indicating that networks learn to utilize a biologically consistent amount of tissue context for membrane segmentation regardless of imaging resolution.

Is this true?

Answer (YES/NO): NO